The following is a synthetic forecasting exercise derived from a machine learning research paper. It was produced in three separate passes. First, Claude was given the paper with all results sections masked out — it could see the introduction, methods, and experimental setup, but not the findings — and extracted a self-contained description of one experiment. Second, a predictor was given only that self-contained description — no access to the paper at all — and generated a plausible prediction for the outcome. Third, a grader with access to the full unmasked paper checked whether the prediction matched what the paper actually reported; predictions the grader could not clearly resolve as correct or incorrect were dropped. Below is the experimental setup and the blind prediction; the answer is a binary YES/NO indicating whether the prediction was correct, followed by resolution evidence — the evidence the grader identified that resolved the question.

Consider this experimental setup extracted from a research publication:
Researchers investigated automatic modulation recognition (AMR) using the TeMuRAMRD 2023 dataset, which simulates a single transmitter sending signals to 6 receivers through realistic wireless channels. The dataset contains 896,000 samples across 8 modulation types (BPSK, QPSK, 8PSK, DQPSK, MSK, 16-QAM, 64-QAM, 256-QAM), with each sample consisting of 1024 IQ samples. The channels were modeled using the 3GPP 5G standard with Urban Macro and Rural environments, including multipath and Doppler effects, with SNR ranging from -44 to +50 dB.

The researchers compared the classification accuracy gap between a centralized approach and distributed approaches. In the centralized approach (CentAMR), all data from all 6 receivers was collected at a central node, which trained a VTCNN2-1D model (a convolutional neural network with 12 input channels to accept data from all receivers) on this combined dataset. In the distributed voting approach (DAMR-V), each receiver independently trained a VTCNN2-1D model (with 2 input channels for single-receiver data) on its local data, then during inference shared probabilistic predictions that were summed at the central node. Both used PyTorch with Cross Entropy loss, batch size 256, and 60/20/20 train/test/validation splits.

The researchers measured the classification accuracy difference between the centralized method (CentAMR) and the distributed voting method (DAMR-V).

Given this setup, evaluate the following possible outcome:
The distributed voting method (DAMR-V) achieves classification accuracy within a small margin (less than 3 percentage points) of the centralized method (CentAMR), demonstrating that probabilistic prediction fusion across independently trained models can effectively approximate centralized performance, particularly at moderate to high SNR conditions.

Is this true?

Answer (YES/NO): NO